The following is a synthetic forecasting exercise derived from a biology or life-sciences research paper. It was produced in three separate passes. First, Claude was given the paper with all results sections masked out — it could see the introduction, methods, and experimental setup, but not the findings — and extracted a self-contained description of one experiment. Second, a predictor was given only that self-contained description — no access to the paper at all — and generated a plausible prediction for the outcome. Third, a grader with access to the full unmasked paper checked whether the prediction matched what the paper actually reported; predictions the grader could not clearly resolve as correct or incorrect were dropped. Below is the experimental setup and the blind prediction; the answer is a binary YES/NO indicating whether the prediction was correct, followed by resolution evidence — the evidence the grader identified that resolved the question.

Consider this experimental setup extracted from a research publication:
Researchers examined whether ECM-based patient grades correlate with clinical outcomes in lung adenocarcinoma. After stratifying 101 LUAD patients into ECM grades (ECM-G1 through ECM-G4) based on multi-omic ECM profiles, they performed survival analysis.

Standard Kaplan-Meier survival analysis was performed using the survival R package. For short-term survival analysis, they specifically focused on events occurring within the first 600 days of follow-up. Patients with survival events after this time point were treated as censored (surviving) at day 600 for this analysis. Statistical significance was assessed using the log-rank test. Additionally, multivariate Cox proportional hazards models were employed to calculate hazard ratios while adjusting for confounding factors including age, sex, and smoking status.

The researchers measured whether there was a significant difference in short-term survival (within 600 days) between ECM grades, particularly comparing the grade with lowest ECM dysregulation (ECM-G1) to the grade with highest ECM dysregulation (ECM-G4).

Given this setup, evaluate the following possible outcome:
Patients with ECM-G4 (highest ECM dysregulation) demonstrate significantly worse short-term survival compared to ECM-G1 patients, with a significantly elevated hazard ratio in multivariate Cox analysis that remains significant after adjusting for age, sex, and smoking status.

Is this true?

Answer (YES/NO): YES